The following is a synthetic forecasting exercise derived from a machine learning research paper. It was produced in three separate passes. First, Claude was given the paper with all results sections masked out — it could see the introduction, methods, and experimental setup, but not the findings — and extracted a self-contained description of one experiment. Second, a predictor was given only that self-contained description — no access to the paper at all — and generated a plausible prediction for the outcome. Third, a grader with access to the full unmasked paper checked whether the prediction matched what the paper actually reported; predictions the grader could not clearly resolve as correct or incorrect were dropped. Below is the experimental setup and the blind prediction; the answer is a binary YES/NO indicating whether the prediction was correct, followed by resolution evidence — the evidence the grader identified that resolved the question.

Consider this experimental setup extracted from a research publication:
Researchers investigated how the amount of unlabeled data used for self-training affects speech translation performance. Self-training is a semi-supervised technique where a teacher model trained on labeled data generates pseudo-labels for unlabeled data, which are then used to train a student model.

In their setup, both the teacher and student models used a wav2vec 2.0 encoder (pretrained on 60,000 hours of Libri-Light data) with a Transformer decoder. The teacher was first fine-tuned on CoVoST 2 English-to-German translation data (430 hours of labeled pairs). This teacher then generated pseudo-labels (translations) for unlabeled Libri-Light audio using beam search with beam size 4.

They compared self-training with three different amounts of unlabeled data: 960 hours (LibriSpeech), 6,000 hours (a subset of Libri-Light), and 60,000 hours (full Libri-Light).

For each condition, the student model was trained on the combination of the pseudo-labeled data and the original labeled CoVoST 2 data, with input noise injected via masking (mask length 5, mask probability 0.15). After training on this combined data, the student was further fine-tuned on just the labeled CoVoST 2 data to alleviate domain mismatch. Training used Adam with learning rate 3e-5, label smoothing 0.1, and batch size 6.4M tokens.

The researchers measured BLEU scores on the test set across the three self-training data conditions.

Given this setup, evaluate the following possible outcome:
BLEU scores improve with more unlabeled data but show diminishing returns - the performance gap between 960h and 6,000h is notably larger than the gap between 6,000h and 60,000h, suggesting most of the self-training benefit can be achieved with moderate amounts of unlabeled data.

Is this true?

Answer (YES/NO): NO